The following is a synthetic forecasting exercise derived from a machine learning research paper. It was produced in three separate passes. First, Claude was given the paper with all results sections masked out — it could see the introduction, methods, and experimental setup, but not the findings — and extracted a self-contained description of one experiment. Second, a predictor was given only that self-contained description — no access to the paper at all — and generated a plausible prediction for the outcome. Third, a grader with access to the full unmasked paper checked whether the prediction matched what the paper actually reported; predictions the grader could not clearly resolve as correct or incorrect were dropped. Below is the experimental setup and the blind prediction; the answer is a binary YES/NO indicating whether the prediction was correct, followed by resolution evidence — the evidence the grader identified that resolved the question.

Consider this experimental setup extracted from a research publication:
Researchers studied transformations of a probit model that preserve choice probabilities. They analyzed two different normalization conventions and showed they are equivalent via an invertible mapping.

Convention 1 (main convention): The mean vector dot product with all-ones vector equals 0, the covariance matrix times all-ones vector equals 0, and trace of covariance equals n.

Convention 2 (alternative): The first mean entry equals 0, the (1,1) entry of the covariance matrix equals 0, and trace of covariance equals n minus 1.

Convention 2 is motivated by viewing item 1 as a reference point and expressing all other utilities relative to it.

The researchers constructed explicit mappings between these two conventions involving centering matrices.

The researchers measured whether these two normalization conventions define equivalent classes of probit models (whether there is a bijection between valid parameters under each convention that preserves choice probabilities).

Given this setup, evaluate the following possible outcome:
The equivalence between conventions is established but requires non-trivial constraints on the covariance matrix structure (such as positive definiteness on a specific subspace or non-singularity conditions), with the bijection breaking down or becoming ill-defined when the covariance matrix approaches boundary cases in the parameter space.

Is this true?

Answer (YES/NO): YES